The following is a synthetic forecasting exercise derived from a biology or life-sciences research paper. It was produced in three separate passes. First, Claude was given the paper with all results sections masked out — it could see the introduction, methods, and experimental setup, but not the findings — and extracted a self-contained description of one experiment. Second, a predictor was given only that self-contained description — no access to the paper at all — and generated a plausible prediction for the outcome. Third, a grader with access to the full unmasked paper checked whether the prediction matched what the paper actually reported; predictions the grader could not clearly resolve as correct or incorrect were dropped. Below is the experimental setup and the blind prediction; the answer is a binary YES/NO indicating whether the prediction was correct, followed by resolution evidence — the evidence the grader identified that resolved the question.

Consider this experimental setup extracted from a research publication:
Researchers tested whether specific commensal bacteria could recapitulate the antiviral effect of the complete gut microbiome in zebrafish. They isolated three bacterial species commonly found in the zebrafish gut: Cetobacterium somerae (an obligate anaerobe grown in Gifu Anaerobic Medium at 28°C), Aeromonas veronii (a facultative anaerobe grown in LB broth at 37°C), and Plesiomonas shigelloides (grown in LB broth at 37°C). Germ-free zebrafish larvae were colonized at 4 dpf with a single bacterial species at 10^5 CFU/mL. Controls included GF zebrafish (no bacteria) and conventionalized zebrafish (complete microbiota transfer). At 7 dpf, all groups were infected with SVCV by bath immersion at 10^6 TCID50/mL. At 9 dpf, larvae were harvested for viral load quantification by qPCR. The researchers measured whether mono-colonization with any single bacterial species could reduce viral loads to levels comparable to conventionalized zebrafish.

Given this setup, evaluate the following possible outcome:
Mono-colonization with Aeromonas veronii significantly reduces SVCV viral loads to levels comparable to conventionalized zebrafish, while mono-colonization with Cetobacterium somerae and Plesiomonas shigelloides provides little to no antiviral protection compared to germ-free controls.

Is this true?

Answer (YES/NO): NO